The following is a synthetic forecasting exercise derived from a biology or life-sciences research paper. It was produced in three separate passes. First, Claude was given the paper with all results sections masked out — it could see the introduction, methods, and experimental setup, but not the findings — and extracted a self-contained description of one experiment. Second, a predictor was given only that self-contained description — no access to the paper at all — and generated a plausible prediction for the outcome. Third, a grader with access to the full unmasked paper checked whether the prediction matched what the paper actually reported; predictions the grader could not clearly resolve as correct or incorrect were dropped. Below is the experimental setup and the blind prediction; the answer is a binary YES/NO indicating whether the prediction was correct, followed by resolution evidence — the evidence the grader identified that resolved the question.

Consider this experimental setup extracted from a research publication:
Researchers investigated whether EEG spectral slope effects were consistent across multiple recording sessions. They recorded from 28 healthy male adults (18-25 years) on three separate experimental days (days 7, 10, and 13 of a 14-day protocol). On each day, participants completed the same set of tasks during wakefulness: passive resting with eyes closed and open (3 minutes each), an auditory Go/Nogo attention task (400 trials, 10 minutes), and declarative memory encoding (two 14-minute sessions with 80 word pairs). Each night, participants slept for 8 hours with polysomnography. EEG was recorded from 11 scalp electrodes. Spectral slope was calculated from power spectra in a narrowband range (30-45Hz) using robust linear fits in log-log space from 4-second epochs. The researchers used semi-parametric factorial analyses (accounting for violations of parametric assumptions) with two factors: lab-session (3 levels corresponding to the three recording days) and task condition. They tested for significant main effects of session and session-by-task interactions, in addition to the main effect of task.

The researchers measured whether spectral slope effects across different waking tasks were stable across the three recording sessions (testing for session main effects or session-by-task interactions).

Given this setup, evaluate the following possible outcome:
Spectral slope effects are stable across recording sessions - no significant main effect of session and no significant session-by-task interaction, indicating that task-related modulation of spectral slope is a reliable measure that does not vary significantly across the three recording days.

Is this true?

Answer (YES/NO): YES